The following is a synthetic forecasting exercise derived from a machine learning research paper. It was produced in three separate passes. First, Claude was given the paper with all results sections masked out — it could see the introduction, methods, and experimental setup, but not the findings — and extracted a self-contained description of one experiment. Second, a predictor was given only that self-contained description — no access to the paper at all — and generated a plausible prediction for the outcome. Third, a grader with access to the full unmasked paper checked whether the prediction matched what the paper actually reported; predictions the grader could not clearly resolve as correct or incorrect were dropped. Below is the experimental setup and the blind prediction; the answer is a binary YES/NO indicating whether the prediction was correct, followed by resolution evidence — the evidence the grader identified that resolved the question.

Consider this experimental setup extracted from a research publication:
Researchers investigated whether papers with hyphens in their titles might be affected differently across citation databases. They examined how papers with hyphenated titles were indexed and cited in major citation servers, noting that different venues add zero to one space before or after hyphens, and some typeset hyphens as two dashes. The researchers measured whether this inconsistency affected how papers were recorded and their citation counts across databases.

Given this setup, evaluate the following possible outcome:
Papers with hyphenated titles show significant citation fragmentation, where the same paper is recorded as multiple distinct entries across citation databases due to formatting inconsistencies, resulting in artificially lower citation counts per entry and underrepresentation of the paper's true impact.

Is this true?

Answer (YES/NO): YES